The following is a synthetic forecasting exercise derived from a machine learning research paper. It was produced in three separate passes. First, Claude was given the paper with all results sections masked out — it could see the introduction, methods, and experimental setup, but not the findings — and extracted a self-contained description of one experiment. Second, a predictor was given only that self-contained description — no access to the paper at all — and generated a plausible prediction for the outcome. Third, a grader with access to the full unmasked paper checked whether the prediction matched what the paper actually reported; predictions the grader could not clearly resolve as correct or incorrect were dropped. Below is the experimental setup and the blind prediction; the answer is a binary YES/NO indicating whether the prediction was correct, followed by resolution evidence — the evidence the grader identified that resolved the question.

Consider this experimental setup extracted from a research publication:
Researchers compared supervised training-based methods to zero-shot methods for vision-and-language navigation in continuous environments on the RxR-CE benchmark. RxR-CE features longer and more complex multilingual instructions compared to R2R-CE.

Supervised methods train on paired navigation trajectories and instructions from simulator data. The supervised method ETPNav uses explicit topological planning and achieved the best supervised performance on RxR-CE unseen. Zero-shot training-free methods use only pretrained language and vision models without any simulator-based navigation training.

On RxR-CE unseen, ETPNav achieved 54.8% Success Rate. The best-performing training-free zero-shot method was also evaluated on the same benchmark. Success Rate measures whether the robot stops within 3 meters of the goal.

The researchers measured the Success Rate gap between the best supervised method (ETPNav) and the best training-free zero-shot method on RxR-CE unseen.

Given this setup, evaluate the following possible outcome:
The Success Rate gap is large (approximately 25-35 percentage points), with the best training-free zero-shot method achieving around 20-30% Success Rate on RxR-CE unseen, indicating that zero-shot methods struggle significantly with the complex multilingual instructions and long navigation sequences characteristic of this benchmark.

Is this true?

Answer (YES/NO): NO